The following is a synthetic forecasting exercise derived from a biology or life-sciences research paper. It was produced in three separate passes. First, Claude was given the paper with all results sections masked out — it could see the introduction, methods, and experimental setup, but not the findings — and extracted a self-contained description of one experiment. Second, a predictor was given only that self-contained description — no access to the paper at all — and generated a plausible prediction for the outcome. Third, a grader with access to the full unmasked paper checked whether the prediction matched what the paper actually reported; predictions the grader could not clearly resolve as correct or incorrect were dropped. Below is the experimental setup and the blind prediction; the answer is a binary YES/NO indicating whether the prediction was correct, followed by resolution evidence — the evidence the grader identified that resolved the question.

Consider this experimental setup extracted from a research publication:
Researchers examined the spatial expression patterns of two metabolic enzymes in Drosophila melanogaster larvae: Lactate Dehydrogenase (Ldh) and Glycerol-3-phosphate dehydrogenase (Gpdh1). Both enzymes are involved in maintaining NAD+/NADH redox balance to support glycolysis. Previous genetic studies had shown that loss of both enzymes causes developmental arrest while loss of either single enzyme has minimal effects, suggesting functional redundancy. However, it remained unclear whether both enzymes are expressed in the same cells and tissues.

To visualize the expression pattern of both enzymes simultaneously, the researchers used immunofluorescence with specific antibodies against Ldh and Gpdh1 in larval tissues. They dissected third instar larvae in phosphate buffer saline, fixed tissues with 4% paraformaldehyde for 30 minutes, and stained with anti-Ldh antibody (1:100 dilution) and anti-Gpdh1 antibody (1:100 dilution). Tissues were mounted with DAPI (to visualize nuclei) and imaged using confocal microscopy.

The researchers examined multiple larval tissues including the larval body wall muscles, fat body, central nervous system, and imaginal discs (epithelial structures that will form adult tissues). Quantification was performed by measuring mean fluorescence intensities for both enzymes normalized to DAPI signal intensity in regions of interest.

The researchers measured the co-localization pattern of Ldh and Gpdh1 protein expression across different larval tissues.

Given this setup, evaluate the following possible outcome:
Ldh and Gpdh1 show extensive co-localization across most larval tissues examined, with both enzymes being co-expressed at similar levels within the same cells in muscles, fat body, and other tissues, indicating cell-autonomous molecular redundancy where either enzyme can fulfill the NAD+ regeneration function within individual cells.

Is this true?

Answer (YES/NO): NO